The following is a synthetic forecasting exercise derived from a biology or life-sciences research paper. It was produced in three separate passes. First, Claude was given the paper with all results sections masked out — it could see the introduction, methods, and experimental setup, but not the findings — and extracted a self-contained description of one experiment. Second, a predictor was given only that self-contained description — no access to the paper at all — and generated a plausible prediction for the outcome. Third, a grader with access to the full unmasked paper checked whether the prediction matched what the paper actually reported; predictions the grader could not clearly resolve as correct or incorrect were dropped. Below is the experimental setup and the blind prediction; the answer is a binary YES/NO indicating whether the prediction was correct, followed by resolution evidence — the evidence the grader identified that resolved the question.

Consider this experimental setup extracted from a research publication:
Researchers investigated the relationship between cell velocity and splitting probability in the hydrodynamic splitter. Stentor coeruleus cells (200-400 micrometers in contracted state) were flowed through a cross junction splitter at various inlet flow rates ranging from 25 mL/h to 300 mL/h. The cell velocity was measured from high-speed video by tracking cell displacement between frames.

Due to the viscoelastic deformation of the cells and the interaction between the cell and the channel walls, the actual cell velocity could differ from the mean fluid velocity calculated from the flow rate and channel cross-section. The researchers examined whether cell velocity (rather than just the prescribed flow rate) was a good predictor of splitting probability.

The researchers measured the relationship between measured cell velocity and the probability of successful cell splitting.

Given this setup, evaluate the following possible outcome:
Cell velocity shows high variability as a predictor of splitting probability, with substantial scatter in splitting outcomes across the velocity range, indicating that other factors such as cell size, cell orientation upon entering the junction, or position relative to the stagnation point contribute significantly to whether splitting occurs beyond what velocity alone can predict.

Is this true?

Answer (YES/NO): NO